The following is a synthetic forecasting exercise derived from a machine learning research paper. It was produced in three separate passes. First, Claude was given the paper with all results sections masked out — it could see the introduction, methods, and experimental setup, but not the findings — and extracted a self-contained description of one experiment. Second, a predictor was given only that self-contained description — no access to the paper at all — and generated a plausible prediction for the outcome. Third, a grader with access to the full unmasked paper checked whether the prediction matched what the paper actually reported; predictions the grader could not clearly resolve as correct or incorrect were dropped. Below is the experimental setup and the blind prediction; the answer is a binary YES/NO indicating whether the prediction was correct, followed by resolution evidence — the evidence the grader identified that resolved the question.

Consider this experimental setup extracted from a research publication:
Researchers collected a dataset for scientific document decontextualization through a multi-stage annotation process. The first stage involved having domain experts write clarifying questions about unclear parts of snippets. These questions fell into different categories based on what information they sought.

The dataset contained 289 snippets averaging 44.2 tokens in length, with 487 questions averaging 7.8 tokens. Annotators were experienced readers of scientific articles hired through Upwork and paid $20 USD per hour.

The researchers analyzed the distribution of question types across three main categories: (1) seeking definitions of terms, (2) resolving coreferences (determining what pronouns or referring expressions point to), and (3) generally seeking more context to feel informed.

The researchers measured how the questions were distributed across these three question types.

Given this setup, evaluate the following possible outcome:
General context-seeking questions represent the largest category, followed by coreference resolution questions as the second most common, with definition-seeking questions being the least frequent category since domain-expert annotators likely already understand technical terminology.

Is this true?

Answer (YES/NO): NO